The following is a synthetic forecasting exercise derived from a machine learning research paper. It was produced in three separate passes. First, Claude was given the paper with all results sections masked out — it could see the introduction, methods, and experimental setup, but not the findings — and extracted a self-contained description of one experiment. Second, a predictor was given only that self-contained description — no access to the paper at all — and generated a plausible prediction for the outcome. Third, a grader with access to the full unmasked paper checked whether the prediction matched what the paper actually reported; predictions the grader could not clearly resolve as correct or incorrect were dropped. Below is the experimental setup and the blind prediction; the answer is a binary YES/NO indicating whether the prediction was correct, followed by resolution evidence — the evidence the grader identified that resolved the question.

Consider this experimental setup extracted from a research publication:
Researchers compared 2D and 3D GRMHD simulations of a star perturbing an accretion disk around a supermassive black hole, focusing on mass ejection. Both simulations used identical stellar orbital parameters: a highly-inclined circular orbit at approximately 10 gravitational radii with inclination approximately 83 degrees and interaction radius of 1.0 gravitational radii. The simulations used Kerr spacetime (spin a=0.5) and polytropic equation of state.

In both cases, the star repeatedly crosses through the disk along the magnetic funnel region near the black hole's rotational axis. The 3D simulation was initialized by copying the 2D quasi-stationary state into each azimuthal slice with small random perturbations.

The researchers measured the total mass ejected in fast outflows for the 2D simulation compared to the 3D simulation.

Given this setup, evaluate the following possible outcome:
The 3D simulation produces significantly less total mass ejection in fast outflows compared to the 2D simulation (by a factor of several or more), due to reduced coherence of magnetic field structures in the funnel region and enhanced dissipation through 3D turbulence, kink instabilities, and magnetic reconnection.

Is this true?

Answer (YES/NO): NO